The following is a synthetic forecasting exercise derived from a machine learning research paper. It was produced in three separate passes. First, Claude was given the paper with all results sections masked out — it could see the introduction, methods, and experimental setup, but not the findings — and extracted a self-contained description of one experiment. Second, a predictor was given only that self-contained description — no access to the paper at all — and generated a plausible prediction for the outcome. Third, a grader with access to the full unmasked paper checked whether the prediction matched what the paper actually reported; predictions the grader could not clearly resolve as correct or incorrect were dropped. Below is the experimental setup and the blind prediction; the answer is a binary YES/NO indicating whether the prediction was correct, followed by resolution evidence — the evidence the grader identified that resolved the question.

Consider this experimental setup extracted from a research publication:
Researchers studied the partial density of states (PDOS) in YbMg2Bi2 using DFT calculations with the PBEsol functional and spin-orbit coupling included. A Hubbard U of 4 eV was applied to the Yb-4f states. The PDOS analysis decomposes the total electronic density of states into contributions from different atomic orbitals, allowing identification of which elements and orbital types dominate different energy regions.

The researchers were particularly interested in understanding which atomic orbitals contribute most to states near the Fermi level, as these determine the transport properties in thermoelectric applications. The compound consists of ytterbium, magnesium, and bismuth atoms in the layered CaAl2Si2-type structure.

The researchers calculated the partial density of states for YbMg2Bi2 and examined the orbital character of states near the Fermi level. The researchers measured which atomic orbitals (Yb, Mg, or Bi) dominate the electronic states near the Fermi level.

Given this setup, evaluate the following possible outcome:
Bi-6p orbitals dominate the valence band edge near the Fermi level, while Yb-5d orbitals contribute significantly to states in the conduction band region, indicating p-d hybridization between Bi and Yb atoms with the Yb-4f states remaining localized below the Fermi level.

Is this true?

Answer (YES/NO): NO